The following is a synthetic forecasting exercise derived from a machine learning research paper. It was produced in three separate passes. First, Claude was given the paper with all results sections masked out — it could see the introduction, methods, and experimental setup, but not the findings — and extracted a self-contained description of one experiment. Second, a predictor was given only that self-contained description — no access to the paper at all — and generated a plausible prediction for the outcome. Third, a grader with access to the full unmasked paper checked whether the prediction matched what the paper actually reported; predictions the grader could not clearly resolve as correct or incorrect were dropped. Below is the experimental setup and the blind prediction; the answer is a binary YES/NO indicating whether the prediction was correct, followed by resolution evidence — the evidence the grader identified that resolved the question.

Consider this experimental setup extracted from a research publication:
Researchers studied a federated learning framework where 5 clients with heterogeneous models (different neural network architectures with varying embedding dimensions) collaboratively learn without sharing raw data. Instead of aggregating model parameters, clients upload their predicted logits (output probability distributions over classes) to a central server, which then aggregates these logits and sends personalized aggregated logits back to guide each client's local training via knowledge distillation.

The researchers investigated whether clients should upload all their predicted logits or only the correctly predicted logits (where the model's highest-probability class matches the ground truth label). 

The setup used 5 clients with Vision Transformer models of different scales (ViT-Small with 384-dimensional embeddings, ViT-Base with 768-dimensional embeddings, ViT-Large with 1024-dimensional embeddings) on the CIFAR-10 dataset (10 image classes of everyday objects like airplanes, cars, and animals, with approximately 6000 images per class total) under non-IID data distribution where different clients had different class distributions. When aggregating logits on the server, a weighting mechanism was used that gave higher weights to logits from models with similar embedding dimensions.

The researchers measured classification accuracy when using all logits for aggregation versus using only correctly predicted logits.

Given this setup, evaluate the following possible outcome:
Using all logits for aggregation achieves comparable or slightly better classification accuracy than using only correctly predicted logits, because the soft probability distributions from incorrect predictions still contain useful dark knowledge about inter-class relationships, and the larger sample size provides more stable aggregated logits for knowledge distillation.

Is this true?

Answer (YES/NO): NO